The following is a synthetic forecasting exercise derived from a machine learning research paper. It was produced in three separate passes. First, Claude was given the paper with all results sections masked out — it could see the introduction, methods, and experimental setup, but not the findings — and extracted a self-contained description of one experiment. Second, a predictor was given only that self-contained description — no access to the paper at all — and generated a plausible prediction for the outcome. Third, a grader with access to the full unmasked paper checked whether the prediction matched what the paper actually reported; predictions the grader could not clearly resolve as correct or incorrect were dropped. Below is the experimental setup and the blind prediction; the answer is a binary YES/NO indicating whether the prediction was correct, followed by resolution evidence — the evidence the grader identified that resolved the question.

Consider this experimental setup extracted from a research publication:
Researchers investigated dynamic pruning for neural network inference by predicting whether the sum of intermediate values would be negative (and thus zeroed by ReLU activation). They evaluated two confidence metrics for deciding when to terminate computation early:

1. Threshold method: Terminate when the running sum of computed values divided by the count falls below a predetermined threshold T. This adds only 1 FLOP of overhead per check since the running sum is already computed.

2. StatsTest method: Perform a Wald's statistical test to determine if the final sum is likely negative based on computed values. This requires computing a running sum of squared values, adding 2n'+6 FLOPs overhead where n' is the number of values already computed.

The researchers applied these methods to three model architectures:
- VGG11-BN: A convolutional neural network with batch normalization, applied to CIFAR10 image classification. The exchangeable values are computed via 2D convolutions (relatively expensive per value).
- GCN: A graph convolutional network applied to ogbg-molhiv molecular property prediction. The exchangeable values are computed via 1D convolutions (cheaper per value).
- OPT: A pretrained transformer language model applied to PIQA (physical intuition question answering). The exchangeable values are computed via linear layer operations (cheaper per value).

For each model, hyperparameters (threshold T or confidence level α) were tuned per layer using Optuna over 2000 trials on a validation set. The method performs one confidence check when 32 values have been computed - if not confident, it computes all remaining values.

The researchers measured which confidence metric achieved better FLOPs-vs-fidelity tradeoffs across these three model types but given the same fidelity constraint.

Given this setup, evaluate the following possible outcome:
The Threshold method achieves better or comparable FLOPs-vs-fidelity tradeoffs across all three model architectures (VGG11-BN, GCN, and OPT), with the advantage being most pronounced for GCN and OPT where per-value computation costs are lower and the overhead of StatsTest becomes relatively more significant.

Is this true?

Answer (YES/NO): NO